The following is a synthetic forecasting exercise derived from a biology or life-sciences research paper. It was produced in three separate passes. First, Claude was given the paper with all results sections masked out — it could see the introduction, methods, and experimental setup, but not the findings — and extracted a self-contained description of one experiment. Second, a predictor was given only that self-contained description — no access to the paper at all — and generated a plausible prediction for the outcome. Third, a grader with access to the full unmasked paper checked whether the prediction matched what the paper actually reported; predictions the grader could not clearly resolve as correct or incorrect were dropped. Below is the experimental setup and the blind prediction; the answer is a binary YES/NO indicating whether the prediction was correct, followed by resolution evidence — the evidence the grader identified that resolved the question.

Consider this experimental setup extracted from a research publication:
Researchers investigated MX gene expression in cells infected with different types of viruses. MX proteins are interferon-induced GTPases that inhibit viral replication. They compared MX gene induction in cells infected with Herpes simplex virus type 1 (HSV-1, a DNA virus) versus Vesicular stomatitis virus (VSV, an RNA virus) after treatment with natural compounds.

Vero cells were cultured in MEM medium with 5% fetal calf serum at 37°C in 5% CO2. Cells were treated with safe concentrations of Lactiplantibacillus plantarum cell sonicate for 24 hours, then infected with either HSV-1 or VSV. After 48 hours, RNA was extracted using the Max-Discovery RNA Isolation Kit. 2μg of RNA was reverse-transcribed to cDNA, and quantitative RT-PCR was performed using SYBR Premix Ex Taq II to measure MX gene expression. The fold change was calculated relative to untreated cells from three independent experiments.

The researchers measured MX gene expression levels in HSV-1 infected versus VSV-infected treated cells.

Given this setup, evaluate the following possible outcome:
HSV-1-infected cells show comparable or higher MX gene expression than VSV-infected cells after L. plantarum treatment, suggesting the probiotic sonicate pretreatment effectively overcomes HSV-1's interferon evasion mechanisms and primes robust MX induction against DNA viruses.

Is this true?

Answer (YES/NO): YES